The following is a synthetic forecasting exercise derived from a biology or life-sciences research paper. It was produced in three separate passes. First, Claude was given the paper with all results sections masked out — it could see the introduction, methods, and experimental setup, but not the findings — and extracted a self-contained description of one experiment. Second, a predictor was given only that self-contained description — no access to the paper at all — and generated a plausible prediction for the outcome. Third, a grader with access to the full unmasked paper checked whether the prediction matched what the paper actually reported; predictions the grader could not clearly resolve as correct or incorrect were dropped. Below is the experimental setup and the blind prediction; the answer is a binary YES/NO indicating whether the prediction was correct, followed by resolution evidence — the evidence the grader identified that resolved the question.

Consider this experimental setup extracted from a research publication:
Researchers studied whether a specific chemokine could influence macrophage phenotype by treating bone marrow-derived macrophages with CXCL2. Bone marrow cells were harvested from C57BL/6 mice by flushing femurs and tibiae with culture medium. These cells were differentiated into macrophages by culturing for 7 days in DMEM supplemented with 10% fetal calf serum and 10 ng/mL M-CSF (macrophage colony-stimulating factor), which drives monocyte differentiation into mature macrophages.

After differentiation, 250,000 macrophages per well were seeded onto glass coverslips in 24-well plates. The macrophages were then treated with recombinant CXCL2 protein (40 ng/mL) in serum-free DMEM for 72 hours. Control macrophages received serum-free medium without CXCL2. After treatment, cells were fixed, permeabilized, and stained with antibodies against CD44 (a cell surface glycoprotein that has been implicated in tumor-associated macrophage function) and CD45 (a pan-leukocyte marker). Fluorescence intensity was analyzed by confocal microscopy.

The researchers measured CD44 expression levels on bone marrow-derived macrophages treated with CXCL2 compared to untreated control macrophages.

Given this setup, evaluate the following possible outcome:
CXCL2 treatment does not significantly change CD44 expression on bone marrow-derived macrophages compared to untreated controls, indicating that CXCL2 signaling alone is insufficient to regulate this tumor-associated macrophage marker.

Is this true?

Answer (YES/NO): NO